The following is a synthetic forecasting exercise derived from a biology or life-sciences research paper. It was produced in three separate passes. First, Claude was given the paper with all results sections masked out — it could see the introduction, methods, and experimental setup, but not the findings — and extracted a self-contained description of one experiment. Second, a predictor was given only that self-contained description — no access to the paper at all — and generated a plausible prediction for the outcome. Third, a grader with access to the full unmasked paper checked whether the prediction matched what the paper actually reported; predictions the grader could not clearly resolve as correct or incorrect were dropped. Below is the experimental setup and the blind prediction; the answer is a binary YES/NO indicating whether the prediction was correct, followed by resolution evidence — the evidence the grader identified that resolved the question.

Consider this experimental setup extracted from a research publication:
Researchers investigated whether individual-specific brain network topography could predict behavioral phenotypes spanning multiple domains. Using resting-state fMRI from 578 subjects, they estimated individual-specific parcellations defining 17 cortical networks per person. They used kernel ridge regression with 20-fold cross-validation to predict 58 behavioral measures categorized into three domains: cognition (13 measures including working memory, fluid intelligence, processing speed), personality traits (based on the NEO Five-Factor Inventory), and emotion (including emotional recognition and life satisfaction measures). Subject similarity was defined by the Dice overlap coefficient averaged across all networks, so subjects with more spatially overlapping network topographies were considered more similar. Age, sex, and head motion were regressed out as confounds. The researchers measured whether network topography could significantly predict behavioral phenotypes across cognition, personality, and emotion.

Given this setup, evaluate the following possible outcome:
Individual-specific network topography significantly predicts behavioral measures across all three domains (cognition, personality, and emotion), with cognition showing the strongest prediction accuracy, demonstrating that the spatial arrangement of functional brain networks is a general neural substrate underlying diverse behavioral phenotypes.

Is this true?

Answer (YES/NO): YES